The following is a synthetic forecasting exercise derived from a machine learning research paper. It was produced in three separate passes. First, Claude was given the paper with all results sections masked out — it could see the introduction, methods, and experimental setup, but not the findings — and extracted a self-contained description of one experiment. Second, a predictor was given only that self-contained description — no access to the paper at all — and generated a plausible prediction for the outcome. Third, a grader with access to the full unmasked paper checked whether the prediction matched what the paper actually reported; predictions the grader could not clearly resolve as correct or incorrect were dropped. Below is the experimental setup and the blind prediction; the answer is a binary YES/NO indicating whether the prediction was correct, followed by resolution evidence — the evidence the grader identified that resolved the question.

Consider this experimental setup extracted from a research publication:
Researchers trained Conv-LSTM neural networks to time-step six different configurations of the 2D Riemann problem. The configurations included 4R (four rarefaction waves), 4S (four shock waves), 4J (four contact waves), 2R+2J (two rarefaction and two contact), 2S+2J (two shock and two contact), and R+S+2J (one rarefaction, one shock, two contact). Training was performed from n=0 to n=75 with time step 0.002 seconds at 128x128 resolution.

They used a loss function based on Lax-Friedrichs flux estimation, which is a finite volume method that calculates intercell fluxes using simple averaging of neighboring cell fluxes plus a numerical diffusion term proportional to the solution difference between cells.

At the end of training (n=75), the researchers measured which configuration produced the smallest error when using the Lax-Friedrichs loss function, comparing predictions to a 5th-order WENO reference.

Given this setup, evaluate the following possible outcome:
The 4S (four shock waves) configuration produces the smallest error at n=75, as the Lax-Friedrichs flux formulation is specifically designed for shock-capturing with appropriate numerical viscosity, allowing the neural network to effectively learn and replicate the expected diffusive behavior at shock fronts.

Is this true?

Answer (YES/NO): NO